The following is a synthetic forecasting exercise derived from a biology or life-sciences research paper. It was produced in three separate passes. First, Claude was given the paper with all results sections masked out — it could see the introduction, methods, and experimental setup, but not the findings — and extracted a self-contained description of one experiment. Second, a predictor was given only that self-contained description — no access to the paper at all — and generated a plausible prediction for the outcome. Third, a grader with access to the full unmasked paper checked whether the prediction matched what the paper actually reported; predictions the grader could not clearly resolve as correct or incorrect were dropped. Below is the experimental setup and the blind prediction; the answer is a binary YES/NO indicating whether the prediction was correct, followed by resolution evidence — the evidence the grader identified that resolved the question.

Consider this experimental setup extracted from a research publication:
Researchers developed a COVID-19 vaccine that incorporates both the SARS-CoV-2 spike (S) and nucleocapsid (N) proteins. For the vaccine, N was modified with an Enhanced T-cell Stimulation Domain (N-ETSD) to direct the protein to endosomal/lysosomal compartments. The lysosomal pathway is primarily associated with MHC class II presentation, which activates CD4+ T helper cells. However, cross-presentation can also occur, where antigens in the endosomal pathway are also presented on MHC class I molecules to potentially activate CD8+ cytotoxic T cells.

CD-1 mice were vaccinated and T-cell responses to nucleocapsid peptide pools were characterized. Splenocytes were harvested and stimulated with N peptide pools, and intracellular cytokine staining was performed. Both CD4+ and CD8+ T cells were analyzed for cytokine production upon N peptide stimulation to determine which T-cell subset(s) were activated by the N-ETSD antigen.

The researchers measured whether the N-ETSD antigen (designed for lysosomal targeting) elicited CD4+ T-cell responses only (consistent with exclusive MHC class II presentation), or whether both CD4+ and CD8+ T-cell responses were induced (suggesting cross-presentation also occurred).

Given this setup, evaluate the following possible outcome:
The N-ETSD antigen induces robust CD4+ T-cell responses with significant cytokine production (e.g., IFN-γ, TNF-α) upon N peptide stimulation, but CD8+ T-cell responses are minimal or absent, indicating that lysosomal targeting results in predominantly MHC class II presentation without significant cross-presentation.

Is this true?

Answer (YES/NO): NO